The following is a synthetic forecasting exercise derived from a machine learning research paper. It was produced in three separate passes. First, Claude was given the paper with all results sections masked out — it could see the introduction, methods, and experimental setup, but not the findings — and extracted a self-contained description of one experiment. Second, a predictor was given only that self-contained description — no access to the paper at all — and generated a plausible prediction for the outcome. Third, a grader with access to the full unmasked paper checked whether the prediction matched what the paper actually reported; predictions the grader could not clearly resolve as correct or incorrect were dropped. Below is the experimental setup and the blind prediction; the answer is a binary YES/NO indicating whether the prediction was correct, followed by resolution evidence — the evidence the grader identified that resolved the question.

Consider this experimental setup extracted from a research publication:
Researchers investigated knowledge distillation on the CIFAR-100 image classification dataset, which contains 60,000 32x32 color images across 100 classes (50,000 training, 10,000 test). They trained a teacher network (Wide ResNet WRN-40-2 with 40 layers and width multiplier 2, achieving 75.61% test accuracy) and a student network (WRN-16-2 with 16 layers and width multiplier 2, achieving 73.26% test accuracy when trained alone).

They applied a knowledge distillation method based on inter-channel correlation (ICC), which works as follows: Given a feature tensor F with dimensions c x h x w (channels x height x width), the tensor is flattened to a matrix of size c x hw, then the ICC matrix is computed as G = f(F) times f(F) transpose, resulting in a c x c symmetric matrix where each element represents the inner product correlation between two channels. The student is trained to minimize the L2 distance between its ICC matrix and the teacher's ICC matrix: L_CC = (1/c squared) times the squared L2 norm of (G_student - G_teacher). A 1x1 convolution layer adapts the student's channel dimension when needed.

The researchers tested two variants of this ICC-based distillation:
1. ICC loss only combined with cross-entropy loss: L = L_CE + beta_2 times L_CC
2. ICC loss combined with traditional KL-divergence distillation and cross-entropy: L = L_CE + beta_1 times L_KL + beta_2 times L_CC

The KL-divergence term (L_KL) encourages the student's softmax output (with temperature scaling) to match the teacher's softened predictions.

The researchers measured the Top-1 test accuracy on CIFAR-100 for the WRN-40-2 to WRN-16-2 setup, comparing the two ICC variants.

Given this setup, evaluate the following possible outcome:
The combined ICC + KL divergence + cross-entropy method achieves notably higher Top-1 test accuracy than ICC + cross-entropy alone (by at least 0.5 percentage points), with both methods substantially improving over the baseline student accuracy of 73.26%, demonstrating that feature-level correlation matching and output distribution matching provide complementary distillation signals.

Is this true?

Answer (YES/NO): NO